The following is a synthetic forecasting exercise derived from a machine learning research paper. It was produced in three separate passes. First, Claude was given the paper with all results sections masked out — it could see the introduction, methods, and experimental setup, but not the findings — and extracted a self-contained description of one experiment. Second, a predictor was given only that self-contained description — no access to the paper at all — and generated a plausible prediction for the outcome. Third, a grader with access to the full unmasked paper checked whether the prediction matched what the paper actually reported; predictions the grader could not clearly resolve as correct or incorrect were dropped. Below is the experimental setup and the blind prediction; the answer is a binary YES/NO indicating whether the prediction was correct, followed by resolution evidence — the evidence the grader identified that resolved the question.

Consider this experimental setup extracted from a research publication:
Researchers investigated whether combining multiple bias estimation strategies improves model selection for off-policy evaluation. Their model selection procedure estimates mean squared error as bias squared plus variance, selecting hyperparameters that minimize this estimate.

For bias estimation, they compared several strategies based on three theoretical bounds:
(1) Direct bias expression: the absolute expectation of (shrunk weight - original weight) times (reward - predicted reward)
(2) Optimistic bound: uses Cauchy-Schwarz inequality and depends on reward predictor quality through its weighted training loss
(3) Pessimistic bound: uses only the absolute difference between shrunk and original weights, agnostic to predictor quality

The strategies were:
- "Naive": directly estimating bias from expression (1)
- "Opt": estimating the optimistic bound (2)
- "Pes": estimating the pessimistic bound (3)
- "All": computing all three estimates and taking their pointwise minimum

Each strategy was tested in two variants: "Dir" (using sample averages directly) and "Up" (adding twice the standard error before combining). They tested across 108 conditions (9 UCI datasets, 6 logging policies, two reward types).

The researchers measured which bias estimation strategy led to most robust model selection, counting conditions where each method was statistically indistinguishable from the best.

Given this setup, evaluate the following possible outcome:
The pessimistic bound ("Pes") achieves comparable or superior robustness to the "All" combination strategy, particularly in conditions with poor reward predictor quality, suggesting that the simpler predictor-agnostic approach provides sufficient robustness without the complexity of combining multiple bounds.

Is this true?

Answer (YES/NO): NO